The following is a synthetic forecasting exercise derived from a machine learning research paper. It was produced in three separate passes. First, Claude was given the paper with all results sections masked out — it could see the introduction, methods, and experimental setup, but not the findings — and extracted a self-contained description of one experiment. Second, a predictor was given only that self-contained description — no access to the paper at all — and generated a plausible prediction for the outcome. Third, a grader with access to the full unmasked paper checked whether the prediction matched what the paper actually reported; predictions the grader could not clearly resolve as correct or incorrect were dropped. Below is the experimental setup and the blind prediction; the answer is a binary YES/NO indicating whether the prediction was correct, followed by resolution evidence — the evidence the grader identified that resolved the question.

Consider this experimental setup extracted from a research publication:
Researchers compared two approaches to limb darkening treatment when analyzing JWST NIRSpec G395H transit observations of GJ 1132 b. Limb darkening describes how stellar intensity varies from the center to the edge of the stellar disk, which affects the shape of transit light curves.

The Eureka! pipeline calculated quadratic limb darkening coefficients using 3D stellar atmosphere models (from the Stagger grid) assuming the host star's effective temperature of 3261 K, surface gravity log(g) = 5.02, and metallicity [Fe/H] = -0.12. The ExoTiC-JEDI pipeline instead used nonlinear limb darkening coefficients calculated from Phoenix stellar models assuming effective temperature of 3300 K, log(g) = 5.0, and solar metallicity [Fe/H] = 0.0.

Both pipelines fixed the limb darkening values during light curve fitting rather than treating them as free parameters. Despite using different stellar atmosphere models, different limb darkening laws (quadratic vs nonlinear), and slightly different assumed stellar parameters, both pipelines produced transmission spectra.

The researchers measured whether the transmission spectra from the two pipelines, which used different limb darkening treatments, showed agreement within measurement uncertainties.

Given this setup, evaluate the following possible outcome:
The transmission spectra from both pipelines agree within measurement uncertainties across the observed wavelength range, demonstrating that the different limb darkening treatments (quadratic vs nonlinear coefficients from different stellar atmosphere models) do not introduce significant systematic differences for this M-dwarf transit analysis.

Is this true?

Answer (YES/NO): YES